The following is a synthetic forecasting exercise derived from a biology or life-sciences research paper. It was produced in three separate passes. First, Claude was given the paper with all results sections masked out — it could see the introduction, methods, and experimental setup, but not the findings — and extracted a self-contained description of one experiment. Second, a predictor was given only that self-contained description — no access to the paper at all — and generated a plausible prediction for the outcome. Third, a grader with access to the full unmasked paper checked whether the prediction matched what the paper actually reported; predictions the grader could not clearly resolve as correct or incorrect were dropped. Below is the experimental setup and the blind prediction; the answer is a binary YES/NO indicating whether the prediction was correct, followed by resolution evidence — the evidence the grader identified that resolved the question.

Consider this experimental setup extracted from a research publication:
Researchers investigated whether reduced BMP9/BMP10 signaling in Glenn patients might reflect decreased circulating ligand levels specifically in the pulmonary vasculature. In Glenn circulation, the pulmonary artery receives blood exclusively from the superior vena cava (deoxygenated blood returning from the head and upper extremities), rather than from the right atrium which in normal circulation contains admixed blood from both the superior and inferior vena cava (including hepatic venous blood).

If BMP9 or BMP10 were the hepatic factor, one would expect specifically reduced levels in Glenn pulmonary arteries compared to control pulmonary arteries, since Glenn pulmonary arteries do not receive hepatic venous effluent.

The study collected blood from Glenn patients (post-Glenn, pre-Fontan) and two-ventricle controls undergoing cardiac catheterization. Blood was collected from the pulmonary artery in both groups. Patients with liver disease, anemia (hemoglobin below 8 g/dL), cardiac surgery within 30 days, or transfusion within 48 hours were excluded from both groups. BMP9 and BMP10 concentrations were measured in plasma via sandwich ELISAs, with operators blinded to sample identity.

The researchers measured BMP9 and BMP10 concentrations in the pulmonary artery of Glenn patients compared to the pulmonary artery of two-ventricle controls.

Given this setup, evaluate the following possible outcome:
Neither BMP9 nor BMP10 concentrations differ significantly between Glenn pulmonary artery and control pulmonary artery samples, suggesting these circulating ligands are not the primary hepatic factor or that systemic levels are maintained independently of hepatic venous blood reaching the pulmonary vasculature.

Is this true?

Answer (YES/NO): NO